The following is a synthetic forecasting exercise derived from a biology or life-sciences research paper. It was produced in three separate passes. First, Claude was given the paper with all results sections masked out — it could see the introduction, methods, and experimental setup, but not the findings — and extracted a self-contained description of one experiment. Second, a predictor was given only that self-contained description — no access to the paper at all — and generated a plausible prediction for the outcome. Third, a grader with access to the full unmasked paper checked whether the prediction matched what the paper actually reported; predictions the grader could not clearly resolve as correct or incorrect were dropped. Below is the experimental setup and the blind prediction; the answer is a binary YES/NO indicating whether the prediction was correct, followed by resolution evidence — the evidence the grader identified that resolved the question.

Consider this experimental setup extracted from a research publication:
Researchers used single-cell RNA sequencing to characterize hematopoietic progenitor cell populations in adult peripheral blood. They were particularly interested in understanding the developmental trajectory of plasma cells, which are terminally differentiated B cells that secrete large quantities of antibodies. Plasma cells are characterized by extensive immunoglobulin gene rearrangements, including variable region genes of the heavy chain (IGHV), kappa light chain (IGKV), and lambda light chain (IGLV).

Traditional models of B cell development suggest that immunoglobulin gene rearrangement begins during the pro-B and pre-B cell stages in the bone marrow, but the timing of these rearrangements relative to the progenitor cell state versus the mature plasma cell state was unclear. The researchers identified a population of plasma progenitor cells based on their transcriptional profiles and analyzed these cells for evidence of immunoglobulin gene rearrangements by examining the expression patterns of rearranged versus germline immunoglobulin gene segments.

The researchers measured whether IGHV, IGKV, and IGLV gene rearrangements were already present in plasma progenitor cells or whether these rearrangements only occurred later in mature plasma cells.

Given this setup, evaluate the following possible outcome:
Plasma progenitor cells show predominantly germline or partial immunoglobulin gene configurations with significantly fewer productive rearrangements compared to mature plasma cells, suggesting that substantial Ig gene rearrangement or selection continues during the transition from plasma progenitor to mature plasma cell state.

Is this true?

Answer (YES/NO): NO